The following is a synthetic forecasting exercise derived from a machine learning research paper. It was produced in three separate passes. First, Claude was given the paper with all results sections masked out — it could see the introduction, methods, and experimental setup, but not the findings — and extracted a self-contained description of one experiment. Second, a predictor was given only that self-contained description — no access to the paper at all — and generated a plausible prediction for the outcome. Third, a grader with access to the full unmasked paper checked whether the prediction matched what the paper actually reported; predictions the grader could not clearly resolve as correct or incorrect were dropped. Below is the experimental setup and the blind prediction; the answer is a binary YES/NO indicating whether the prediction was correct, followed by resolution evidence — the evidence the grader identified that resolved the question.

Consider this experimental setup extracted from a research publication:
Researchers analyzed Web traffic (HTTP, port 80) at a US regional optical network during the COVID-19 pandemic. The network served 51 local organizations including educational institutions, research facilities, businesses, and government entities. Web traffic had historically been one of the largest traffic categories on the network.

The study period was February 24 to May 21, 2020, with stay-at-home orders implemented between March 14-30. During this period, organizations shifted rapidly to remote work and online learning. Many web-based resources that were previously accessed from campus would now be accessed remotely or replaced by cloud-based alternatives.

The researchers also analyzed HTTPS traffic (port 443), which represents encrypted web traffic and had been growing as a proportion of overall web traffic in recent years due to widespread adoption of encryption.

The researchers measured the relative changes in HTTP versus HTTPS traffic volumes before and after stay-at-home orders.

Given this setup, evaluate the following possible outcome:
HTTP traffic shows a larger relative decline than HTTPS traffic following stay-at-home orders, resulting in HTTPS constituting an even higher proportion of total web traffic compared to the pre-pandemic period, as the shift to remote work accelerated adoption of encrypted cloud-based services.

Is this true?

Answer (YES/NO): YES